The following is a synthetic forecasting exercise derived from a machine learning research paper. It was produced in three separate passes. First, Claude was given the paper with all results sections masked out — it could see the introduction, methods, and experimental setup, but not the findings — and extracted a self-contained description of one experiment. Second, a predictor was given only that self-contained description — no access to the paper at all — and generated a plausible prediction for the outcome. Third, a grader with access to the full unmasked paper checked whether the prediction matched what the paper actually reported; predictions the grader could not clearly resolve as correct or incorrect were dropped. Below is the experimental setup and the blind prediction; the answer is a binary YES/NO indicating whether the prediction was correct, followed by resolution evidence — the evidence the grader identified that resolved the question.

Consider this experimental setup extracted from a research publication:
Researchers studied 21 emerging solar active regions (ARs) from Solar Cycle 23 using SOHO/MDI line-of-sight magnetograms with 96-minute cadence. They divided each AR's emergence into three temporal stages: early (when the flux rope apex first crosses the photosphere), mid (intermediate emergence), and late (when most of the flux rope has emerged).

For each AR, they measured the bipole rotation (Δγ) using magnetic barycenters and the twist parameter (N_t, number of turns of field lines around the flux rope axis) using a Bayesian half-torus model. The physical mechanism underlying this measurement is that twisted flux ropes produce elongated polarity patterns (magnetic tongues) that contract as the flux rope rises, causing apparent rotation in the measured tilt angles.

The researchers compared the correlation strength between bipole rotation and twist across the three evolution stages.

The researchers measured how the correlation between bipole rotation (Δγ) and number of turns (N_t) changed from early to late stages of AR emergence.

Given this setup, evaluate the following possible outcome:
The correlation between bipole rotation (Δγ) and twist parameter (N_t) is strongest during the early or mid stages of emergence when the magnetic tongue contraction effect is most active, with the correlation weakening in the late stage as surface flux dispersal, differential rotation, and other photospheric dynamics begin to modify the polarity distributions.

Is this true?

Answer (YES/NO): NO